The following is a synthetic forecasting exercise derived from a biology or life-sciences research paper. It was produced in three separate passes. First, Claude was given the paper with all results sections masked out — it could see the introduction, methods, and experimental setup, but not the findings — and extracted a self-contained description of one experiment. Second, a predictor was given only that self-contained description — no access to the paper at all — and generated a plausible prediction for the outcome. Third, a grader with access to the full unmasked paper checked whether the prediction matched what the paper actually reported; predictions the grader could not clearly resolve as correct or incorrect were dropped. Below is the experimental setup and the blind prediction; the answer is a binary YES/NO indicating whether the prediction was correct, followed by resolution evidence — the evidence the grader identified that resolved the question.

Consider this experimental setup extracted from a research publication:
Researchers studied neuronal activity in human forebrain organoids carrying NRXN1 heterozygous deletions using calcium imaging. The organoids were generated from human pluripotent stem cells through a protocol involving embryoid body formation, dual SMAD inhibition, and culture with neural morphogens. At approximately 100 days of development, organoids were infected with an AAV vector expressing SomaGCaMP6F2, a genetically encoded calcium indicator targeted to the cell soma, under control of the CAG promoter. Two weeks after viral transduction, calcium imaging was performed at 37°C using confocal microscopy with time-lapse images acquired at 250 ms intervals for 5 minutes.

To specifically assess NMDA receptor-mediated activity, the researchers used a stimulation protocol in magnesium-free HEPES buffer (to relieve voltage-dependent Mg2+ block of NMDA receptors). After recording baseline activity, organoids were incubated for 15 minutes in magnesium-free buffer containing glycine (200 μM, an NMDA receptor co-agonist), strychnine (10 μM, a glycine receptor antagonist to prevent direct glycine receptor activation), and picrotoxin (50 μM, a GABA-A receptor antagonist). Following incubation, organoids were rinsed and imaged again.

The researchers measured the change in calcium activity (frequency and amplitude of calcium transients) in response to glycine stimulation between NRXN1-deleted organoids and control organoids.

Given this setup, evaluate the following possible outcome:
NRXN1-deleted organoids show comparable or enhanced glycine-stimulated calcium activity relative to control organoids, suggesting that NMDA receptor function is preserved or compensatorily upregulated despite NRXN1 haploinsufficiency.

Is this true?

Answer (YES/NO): NO